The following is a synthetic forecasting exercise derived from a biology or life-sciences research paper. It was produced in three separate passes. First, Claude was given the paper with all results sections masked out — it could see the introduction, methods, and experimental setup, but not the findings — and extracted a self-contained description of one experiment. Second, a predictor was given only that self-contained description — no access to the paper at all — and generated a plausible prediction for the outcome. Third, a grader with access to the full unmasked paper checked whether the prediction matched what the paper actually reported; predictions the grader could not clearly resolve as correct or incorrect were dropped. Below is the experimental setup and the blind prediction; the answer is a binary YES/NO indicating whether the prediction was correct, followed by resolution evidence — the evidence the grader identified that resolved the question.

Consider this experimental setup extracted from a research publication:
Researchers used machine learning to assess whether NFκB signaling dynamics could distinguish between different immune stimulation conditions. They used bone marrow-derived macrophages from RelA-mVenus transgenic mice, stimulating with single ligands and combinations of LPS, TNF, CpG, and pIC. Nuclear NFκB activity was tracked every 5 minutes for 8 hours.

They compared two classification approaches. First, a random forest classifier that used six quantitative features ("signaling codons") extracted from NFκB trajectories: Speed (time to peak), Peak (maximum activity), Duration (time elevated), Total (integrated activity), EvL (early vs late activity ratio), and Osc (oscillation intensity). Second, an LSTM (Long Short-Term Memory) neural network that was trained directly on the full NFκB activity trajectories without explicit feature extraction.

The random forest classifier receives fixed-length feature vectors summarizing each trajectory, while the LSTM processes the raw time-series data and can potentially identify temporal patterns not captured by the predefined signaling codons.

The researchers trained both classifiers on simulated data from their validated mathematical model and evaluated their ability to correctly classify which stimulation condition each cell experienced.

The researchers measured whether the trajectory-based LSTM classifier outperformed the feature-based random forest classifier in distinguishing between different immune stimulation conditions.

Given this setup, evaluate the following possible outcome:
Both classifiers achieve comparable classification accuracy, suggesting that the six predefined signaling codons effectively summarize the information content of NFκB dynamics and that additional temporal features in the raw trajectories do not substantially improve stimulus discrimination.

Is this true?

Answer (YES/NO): YES